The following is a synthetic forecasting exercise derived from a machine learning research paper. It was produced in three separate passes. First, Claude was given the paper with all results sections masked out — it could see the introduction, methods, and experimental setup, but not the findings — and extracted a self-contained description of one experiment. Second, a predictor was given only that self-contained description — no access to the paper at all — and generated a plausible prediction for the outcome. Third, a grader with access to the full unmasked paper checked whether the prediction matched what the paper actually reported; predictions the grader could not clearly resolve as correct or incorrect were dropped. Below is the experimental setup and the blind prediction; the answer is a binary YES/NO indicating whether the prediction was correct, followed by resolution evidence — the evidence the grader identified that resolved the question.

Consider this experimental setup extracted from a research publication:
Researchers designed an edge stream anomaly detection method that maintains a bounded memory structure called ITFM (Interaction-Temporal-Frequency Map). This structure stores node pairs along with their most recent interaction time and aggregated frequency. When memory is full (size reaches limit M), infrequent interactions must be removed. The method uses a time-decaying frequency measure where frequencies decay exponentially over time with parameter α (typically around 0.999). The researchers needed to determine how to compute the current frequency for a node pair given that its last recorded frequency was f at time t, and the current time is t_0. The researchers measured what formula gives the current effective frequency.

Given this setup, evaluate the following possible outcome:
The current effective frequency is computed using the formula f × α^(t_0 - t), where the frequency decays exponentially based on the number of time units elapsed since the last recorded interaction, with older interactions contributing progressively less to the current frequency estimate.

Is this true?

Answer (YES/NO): YES